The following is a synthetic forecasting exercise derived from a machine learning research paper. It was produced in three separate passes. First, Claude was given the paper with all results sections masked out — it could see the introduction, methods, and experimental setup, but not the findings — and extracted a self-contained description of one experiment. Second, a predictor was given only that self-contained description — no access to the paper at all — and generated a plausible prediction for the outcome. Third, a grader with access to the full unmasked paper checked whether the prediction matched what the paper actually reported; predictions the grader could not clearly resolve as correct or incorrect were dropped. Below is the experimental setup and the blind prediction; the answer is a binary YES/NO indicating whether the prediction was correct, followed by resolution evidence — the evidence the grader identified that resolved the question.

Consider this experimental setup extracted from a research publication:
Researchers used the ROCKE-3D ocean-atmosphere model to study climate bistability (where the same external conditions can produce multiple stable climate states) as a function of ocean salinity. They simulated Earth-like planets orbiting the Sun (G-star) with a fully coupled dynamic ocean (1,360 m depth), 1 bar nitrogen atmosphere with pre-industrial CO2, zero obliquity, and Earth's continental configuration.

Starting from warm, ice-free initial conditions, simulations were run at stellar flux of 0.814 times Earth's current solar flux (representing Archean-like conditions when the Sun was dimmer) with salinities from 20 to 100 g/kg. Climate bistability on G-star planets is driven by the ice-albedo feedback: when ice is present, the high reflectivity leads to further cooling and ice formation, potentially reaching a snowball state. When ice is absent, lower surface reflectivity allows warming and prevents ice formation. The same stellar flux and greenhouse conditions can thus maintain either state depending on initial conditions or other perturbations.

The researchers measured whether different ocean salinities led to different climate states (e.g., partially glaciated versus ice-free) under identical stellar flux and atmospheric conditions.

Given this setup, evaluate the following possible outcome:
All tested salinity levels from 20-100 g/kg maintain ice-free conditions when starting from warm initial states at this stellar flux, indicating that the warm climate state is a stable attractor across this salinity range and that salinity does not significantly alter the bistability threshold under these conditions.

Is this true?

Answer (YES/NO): NO